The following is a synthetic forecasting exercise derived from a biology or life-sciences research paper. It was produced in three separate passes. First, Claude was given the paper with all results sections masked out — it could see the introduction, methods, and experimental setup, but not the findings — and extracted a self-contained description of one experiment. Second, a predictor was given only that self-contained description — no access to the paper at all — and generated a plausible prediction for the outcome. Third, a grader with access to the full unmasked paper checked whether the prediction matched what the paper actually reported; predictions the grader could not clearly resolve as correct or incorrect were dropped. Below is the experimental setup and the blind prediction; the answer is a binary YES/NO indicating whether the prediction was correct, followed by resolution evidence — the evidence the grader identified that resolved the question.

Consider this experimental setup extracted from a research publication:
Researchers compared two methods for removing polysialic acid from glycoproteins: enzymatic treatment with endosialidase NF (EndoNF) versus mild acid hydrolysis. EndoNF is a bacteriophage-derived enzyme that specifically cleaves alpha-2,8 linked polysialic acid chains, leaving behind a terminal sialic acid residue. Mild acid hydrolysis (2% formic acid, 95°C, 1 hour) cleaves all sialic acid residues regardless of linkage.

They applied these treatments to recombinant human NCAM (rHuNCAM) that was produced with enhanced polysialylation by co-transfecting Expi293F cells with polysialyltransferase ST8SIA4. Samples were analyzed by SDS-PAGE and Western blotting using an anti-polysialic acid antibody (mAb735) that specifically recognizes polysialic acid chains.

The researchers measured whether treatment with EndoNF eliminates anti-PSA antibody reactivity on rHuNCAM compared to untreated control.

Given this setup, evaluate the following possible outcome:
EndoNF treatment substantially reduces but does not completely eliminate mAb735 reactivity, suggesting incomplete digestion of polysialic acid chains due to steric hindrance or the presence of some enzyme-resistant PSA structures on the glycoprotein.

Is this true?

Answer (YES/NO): NO